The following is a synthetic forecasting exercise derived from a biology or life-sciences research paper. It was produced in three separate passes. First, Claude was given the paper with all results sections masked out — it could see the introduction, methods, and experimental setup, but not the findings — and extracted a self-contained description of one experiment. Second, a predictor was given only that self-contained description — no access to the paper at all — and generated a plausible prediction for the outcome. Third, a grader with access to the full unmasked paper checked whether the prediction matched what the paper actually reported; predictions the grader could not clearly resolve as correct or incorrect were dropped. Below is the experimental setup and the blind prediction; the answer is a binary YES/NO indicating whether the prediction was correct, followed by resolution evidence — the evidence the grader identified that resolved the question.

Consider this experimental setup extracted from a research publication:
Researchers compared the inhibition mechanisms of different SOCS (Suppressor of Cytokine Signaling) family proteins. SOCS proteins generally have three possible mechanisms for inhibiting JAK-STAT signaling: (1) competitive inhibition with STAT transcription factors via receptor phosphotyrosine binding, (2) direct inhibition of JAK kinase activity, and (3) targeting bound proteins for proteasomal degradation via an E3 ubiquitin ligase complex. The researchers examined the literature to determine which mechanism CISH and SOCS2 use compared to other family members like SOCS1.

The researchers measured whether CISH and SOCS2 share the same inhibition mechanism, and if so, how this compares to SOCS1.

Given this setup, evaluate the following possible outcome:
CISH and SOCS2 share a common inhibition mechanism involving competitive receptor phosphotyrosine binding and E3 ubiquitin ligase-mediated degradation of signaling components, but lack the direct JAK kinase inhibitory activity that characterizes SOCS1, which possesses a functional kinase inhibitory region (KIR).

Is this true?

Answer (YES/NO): NO